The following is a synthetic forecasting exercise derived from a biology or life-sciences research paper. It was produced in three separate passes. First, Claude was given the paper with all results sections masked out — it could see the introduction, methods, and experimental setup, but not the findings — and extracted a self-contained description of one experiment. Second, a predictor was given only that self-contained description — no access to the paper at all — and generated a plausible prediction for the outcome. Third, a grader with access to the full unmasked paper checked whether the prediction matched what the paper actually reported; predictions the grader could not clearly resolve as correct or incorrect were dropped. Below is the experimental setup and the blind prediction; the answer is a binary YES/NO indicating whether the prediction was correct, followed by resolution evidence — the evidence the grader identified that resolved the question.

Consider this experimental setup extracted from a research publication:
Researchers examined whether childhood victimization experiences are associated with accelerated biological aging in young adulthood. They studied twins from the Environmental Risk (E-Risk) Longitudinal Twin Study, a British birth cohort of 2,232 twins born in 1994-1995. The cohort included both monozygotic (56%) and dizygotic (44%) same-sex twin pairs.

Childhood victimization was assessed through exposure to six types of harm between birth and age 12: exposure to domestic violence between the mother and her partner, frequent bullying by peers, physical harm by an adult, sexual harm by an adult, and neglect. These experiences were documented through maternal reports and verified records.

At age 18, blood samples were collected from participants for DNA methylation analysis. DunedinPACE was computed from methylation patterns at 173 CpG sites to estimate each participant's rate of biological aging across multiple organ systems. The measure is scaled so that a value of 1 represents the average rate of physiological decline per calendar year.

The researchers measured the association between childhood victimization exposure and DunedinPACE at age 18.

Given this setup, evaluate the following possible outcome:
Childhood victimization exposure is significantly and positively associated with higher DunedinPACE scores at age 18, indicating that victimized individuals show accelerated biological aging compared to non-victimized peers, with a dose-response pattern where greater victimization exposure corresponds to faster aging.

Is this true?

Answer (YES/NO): YES